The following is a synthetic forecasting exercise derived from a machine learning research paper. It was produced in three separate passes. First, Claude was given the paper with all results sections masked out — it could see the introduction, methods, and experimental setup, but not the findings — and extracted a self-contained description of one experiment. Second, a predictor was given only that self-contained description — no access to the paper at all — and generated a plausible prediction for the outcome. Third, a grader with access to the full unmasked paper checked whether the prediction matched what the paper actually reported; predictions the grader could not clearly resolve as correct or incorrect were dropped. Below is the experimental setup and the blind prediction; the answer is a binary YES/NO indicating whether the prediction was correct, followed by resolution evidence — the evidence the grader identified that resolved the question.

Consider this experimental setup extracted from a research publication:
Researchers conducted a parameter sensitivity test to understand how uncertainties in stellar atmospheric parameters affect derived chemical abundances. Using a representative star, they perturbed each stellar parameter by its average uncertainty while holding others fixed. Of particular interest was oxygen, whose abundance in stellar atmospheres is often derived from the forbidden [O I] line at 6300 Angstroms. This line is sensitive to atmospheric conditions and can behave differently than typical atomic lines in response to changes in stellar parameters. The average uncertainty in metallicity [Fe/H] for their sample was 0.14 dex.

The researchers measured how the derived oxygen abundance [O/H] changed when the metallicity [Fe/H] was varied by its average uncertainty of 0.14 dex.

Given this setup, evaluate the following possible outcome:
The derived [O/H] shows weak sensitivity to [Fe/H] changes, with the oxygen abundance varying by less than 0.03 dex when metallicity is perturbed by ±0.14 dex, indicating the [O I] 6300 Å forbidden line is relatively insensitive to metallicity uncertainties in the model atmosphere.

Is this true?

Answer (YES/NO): NO